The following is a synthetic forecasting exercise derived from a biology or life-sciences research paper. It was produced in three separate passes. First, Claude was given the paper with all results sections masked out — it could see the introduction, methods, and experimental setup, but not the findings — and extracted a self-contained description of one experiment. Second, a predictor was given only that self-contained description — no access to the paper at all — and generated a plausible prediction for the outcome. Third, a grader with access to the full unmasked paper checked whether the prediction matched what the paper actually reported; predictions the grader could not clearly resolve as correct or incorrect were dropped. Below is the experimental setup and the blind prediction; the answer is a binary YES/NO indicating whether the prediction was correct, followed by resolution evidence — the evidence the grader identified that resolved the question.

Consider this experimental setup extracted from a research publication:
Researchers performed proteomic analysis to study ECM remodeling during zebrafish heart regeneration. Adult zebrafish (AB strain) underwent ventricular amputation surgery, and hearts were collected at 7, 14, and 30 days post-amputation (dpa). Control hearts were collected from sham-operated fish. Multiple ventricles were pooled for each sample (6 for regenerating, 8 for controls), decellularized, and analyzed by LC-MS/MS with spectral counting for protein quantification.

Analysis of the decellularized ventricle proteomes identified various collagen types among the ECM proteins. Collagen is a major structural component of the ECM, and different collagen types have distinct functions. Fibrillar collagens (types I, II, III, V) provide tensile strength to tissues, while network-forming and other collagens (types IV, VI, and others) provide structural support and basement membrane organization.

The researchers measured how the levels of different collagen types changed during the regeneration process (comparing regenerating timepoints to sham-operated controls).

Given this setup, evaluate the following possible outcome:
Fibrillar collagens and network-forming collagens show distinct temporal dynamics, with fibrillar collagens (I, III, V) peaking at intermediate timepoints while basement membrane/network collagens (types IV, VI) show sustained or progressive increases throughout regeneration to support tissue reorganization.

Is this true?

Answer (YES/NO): NO